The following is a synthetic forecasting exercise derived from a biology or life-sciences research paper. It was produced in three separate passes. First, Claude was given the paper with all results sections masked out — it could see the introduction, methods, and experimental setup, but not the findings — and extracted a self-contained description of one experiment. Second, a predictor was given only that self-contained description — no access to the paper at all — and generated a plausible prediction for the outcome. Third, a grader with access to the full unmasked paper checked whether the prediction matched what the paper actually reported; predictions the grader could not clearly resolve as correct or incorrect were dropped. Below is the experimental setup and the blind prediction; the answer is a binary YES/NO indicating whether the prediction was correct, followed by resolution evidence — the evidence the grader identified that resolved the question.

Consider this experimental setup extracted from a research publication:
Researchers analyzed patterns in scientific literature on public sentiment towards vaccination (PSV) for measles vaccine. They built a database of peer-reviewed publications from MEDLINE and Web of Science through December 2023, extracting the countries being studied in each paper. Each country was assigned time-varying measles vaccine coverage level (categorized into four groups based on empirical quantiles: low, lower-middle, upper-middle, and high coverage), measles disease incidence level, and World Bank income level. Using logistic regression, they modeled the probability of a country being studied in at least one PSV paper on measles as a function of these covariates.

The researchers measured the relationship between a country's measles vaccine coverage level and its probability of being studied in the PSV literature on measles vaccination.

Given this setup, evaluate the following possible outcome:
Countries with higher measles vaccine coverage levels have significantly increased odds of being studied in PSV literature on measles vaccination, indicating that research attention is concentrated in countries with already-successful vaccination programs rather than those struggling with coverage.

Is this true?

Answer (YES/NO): NO